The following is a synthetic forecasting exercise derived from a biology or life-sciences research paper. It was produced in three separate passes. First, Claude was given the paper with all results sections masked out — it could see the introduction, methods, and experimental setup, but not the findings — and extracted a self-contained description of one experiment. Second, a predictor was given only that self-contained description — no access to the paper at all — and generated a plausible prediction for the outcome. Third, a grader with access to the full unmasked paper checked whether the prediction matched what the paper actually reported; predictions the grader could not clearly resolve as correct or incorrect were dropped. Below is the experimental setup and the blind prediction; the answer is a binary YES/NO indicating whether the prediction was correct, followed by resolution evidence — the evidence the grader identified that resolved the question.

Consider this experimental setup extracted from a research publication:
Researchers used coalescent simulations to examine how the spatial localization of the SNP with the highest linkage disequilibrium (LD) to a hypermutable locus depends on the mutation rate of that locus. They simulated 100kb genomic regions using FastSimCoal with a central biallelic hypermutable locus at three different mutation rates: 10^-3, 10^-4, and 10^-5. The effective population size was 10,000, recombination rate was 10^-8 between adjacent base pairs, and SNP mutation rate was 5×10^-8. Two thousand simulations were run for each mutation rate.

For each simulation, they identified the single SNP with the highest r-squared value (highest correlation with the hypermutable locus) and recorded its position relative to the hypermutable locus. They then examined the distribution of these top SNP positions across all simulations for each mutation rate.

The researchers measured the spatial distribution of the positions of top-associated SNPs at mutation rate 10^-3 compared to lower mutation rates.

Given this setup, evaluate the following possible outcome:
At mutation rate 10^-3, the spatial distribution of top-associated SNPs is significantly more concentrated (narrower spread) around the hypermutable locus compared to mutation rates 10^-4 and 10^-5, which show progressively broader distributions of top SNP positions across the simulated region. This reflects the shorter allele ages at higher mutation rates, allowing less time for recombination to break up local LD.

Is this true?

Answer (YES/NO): NO